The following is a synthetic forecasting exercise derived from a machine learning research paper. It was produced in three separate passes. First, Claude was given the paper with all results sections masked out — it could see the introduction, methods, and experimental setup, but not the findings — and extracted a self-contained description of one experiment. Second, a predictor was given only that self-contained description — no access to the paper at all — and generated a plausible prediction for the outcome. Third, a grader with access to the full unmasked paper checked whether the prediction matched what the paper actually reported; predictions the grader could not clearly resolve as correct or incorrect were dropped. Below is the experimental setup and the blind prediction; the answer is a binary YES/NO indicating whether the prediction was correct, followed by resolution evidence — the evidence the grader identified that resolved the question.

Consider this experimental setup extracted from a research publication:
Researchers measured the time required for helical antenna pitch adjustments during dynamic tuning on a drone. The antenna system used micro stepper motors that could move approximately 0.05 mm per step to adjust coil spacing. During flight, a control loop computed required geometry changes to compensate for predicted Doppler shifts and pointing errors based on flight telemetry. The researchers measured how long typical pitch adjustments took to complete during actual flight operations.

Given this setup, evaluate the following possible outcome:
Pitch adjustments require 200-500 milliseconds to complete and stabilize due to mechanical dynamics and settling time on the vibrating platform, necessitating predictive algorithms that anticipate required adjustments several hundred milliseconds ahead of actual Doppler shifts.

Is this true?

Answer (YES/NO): NO